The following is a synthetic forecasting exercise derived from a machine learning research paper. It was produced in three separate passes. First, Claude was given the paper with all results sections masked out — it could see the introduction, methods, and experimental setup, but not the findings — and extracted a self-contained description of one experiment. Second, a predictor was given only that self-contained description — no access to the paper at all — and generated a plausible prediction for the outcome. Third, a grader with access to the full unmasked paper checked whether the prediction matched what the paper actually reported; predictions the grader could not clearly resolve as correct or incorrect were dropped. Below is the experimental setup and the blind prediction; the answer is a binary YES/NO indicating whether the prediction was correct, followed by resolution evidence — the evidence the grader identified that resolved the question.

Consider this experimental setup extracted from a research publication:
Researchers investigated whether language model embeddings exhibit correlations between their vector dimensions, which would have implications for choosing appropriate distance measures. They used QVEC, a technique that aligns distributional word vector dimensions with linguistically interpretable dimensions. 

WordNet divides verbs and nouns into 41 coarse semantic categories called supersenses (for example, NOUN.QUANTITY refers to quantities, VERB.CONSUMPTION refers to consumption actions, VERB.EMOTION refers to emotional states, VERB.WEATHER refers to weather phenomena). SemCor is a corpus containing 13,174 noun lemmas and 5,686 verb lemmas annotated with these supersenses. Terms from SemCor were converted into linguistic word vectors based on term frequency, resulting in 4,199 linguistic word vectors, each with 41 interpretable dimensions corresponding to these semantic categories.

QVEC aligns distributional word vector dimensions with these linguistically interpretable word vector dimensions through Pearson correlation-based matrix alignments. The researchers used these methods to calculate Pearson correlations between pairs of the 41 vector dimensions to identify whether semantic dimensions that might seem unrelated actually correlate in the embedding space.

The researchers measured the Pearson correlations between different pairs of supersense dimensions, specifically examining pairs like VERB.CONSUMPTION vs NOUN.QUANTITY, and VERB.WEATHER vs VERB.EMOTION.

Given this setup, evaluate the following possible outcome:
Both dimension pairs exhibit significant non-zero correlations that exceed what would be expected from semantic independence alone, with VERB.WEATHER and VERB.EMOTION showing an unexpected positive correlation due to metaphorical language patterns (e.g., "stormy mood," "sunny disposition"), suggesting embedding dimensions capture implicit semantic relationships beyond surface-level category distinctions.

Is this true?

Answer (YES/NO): YES